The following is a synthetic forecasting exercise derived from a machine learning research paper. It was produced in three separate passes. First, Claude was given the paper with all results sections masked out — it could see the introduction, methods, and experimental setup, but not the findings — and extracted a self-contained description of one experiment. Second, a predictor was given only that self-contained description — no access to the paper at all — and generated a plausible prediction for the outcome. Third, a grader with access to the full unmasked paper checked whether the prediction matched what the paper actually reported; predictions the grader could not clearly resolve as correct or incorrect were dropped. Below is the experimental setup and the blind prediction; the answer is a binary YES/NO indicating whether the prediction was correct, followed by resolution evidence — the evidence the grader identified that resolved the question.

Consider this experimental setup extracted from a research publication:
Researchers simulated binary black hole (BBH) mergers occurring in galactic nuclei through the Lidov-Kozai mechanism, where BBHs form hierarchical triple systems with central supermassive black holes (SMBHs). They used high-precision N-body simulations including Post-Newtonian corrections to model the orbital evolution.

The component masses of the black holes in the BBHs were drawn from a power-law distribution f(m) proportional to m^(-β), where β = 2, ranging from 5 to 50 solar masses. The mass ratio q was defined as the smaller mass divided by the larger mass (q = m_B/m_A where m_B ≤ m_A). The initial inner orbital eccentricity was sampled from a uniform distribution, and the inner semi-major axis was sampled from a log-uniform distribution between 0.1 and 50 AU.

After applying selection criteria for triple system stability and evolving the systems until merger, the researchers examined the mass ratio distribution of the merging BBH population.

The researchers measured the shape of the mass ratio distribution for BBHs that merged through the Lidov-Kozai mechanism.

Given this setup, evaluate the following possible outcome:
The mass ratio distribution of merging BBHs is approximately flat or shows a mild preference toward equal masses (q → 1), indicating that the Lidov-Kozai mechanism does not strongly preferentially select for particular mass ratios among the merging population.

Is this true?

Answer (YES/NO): YES